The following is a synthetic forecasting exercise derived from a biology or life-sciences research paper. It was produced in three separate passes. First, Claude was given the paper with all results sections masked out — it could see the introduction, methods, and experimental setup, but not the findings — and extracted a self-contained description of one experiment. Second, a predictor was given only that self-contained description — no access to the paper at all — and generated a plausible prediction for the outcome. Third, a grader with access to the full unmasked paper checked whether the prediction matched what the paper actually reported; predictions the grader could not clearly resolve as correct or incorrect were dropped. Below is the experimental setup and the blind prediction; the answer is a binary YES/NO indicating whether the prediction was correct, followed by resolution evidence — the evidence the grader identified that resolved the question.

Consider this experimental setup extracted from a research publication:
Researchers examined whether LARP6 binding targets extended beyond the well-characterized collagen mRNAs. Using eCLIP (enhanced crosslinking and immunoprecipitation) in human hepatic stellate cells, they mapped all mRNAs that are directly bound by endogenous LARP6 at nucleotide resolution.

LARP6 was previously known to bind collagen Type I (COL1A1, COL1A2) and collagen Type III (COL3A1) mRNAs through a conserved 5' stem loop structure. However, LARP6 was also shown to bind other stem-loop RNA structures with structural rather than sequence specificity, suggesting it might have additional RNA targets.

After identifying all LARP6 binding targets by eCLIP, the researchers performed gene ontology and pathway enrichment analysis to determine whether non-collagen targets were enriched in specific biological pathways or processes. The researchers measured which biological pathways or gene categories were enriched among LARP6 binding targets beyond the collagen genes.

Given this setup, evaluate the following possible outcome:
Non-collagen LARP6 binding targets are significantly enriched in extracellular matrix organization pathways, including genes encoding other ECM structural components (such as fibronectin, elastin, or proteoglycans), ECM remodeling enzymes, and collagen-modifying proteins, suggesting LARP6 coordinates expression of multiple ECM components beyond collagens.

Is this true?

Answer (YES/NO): YES